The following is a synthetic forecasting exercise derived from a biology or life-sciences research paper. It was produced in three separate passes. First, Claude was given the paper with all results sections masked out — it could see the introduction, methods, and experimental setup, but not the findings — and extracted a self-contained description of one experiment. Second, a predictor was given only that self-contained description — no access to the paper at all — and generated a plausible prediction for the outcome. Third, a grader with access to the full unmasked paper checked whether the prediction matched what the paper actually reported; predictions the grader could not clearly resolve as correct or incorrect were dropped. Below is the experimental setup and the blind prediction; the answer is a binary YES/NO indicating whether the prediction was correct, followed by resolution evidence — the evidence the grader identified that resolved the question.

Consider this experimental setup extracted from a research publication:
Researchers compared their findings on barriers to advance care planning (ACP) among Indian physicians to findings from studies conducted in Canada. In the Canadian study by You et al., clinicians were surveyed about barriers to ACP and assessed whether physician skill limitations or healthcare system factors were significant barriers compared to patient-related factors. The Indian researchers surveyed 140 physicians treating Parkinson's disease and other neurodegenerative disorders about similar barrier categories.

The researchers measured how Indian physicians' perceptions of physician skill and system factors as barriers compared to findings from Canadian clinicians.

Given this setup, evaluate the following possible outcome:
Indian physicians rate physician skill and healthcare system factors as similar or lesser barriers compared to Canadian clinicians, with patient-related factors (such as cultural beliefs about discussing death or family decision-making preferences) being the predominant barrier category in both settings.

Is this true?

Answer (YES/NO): NO